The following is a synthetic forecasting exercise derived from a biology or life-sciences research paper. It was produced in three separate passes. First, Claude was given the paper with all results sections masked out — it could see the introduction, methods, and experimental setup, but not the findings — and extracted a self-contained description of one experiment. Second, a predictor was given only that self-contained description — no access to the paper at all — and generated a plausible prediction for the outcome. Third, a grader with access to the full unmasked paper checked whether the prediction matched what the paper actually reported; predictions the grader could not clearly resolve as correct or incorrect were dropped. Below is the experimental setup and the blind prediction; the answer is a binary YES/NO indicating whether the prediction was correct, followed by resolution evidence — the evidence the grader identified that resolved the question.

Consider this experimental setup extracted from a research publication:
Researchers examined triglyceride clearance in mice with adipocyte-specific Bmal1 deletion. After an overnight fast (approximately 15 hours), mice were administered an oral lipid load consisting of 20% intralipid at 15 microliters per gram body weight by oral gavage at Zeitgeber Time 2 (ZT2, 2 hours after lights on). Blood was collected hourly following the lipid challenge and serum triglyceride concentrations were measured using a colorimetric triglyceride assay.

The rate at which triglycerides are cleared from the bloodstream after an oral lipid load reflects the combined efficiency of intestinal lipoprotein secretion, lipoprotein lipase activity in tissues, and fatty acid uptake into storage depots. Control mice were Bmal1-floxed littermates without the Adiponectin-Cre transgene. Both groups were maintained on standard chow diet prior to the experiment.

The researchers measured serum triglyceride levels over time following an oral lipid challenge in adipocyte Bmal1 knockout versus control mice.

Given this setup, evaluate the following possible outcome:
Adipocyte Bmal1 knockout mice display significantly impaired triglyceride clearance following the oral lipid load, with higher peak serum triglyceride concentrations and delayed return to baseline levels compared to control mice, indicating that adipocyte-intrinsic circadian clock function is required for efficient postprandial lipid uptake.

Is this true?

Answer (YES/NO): YES